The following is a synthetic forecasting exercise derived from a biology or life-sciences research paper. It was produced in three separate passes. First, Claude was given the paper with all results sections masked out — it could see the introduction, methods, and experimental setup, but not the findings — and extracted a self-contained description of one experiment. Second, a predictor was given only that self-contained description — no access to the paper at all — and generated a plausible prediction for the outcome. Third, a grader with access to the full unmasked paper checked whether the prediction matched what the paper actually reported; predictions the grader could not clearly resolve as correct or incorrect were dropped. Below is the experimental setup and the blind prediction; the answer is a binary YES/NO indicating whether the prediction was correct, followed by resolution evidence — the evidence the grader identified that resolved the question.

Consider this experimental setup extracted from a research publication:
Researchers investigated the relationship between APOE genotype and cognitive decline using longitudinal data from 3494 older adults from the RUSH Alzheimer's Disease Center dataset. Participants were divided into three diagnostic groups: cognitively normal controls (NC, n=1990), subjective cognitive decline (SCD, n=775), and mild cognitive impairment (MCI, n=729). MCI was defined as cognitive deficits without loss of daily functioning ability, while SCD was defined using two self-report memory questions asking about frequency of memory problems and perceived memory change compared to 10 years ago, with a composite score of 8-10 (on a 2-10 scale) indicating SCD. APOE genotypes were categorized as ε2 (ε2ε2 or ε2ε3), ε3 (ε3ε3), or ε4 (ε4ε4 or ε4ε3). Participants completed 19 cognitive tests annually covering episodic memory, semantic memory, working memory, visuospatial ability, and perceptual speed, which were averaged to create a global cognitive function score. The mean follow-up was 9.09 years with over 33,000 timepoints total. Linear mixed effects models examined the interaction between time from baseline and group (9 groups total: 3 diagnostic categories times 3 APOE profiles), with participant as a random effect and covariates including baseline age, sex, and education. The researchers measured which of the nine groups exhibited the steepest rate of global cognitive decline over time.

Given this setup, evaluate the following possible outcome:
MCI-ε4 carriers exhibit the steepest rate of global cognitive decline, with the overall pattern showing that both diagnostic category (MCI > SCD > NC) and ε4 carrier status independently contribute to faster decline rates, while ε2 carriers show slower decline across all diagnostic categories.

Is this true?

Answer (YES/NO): NO